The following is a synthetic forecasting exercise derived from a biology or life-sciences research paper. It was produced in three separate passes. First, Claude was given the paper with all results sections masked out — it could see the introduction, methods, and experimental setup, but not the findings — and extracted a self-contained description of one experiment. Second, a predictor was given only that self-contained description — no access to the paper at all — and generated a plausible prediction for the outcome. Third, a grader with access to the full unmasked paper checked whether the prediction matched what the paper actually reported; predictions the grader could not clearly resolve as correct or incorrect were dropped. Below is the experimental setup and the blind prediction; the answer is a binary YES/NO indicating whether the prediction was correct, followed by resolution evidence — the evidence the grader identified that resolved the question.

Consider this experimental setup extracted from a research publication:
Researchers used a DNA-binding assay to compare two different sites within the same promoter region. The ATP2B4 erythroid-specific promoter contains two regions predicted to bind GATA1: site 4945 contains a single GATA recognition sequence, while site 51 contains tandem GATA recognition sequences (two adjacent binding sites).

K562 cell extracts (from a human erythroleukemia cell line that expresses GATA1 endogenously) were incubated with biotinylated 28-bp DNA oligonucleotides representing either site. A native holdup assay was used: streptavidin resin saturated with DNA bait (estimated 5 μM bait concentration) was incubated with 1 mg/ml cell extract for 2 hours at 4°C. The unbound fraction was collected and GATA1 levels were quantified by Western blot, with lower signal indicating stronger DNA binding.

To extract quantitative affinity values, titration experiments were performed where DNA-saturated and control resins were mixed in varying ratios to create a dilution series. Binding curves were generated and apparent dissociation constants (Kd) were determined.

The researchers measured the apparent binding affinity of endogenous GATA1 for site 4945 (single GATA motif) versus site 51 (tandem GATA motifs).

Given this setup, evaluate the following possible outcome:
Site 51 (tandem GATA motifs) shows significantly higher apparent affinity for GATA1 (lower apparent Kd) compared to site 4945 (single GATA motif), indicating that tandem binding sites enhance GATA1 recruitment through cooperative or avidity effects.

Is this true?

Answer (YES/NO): YES